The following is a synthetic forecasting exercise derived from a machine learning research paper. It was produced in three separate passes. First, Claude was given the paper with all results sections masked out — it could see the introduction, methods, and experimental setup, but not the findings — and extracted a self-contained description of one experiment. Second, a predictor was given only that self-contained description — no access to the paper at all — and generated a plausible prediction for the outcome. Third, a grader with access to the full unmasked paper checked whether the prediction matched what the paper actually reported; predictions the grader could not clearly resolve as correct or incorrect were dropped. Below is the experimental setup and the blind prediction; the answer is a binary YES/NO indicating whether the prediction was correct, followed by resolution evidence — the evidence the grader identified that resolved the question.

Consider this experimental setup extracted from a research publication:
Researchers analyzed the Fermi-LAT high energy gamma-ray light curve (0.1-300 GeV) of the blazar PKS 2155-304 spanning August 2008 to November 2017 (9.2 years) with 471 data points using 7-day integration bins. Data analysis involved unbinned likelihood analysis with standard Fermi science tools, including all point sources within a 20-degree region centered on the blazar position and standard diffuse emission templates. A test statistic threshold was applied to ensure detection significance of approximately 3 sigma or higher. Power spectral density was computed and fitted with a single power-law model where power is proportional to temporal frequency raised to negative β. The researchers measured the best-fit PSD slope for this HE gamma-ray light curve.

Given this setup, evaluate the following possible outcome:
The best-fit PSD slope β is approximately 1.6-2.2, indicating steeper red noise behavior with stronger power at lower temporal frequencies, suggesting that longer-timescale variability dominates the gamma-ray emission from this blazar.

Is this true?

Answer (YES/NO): NO